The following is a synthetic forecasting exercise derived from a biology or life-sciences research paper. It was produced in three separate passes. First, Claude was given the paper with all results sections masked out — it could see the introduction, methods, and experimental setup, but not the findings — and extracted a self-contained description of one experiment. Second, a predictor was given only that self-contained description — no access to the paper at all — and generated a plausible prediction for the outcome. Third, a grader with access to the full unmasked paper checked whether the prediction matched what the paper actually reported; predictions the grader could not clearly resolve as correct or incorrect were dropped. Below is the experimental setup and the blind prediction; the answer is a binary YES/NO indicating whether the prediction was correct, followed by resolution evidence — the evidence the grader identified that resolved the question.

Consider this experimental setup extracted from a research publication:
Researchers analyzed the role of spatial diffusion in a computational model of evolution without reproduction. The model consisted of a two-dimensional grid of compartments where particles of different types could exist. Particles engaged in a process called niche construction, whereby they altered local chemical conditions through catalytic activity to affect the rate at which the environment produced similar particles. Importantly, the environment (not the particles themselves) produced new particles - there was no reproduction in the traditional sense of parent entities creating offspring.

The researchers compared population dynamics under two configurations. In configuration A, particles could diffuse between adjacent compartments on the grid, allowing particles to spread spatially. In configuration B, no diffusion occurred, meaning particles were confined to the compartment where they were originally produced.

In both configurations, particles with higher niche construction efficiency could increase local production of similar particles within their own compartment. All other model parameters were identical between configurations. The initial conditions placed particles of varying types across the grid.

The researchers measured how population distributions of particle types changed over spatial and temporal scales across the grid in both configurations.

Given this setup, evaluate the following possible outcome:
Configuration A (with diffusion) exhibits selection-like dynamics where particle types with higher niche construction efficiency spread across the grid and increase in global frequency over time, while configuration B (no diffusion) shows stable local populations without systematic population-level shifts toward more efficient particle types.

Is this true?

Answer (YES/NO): NO